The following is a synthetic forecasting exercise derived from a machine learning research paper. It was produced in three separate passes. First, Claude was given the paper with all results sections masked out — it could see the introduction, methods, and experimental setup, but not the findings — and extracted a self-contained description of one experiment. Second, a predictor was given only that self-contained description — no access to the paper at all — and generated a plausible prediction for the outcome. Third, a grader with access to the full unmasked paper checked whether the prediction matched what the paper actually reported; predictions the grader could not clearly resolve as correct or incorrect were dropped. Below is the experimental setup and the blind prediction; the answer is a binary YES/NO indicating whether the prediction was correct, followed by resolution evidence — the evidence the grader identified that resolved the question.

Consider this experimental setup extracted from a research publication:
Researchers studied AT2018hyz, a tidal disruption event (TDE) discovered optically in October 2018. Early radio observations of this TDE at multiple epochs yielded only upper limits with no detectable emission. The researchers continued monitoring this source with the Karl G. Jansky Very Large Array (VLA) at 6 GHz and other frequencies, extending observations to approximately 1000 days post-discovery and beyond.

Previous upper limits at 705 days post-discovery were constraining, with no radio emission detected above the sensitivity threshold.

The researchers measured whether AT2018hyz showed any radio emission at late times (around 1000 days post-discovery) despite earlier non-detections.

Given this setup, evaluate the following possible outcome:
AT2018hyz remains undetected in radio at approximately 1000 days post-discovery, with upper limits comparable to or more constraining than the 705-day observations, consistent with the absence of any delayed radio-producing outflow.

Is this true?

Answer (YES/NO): NO